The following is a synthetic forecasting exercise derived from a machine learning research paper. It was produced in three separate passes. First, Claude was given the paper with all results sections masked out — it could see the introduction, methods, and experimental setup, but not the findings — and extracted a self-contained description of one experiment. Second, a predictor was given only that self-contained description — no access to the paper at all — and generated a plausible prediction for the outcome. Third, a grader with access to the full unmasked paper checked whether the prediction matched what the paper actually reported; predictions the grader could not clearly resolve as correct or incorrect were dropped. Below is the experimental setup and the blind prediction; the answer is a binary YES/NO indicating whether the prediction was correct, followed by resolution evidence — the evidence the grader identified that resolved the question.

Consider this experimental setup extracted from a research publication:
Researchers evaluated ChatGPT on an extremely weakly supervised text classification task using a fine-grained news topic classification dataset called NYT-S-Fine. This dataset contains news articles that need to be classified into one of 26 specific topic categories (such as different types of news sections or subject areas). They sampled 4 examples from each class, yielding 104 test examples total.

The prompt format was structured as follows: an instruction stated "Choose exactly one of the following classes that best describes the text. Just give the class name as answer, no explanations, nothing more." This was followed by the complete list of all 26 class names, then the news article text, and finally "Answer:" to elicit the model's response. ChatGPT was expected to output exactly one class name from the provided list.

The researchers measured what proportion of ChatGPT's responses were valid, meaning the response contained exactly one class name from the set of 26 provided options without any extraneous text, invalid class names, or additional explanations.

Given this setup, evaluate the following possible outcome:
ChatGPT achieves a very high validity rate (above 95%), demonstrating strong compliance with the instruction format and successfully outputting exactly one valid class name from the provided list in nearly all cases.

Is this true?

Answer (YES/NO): NO